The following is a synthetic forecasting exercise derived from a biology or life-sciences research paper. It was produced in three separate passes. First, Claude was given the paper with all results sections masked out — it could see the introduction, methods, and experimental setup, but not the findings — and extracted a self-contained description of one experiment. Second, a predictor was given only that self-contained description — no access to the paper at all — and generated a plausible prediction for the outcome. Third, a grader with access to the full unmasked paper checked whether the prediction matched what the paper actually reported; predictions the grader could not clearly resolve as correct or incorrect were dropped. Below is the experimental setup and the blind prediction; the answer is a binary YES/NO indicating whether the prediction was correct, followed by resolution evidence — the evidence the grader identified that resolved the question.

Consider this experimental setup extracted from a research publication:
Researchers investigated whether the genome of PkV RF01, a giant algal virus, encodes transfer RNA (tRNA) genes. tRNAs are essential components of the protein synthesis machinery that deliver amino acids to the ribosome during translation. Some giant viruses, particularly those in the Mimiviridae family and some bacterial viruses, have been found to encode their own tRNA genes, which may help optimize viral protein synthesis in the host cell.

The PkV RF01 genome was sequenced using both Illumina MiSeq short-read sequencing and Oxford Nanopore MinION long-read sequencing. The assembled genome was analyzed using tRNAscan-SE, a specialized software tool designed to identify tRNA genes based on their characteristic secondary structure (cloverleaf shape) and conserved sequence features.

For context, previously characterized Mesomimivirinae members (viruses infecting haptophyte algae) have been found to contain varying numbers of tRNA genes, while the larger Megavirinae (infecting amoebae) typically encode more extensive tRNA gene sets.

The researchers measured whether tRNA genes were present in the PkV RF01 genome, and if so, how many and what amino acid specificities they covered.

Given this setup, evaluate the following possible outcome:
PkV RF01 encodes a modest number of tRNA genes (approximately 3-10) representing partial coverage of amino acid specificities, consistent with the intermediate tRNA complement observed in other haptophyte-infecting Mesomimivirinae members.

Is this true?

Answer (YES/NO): NO